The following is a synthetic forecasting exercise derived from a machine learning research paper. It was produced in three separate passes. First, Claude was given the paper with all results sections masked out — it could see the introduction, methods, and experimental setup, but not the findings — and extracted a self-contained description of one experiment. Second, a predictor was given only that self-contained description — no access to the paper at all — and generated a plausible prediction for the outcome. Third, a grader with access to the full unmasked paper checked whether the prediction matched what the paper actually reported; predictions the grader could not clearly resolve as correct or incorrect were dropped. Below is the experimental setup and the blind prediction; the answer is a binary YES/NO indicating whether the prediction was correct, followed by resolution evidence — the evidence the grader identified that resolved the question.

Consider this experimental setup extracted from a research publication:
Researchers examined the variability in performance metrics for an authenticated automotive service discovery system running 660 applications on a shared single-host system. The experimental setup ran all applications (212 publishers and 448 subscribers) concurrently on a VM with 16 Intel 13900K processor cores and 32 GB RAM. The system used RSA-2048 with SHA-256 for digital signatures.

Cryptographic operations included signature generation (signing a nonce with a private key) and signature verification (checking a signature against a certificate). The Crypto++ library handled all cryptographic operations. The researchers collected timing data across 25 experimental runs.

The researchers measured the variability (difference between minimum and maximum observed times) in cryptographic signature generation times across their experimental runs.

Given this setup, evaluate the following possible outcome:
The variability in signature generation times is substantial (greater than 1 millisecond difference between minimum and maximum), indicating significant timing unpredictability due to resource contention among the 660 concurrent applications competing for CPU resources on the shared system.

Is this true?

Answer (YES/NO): YES